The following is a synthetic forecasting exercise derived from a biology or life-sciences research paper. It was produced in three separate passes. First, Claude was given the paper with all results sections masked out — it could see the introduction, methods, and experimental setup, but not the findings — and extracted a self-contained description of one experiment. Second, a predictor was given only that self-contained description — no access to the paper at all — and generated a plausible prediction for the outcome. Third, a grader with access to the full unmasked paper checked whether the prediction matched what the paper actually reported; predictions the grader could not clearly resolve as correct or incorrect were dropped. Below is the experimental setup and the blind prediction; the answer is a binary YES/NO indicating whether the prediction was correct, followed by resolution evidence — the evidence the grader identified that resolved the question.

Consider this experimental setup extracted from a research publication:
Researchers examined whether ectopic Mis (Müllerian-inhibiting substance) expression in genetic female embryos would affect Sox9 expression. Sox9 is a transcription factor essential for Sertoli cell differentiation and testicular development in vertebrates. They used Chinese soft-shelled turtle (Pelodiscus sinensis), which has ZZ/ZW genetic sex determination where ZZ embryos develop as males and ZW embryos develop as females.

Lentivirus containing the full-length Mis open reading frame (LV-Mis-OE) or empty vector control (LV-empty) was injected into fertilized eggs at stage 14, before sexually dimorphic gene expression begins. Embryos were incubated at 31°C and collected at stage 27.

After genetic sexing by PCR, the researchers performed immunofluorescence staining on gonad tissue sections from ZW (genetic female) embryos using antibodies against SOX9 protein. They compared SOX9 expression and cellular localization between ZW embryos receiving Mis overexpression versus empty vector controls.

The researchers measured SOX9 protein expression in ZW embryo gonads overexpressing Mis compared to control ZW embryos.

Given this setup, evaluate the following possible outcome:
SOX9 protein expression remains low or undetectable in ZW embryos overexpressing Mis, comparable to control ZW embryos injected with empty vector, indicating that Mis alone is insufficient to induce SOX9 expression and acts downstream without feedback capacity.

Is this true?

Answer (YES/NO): NO